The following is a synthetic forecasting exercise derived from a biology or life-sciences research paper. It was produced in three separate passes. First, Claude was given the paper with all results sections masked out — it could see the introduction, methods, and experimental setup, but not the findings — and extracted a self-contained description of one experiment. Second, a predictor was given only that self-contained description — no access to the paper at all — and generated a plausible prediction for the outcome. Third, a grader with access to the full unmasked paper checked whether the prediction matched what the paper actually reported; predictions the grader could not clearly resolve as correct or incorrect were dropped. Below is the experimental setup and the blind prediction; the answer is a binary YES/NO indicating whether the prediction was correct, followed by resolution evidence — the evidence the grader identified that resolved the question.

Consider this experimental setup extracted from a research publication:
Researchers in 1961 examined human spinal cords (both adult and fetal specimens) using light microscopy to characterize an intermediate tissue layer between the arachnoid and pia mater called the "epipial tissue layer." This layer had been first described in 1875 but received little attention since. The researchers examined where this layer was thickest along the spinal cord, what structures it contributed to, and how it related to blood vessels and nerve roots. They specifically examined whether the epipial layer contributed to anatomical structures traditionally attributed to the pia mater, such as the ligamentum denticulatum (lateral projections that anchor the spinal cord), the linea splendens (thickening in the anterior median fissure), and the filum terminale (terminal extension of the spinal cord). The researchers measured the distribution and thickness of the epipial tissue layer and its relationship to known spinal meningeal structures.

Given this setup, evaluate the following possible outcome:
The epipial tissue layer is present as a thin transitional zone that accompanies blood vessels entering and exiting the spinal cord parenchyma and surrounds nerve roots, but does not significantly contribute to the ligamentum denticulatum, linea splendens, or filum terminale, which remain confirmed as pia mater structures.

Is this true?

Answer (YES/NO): NO